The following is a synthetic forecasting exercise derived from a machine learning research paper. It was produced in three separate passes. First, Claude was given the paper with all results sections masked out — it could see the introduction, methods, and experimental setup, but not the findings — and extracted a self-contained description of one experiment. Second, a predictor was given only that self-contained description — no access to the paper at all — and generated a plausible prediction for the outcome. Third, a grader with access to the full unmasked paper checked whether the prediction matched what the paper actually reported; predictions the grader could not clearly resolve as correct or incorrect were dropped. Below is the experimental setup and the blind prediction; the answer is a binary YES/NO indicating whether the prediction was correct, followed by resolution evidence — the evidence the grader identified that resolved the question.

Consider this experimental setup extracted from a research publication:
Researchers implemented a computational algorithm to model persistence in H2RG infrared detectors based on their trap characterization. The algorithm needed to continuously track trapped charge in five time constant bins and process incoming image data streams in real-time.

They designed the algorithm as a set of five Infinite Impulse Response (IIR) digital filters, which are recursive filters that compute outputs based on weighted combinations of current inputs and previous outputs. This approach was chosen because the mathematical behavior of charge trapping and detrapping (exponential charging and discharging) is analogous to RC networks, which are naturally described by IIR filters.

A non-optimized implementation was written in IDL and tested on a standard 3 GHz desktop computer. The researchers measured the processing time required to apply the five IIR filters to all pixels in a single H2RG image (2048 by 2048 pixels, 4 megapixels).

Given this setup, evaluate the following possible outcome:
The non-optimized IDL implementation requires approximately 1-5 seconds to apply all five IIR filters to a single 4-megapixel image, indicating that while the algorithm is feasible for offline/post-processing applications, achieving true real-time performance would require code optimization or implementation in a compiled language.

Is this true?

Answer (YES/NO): NO